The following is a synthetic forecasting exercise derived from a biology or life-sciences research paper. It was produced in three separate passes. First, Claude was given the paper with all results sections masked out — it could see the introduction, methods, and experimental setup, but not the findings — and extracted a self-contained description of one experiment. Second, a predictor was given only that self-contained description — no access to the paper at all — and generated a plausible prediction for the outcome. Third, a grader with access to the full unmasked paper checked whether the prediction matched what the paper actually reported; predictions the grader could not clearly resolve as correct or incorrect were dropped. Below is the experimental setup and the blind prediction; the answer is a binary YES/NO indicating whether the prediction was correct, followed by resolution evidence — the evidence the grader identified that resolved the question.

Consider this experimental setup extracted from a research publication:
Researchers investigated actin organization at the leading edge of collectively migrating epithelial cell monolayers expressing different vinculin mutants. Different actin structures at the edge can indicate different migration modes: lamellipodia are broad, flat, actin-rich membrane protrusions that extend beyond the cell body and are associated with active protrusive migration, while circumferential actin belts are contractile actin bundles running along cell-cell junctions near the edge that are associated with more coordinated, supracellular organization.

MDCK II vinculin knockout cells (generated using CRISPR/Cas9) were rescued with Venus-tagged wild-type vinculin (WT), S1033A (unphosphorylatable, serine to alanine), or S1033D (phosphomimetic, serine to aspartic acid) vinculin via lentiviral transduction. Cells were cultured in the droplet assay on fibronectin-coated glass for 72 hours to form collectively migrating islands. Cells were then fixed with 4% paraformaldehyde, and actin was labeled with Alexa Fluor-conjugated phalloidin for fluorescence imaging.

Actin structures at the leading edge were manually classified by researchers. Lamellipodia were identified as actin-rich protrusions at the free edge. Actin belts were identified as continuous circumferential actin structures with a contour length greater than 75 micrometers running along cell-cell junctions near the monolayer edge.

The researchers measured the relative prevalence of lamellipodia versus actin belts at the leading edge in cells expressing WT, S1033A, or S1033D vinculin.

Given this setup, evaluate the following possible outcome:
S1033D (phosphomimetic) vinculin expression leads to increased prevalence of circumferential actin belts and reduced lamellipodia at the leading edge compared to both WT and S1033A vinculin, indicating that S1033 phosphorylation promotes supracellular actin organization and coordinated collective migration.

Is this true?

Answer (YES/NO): NO